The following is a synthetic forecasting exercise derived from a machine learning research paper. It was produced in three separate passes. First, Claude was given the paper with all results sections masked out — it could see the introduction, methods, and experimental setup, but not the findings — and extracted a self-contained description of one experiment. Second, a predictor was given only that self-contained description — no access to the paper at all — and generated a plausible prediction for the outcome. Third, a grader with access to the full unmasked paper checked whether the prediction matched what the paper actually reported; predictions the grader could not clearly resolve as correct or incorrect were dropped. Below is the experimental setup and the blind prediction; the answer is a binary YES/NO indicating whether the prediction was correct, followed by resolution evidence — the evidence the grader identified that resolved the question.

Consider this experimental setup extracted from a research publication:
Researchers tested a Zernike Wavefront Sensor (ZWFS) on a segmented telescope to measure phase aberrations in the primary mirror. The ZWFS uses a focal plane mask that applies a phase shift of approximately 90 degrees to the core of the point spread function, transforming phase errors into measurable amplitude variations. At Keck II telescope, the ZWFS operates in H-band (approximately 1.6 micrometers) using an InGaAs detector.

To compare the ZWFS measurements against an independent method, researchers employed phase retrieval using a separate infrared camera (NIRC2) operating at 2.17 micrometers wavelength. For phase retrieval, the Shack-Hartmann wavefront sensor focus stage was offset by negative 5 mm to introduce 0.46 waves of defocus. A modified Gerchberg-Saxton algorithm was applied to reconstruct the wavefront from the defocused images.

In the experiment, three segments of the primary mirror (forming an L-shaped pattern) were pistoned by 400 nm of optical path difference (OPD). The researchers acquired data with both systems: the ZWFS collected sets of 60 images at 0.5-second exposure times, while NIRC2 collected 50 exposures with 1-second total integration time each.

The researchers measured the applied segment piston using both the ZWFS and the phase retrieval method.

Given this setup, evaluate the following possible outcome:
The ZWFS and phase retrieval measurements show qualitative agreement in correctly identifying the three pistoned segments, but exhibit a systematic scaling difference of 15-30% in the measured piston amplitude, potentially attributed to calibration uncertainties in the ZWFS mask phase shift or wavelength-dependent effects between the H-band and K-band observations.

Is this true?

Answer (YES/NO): NO